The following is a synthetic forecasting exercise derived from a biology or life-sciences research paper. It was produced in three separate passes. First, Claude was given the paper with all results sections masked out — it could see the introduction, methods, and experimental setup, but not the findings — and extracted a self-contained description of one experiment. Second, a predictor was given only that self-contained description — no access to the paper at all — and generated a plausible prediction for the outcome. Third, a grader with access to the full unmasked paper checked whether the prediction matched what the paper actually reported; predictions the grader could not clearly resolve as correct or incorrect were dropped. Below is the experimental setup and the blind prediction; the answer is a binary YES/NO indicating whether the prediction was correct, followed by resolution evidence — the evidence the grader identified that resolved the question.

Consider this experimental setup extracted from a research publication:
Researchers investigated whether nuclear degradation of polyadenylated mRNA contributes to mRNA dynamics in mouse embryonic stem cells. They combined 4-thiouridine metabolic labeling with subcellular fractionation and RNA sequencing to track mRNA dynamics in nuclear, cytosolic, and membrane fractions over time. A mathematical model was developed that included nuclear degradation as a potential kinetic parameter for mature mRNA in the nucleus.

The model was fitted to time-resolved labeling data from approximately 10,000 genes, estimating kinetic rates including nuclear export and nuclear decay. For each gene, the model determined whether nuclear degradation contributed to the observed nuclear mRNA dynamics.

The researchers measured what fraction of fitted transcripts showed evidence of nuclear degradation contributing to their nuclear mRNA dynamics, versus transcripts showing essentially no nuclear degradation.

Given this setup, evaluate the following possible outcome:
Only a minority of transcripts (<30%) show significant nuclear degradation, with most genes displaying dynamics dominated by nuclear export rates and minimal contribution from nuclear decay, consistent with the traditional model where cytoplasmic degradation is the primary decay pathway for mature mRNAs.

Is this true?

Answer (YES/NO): NO